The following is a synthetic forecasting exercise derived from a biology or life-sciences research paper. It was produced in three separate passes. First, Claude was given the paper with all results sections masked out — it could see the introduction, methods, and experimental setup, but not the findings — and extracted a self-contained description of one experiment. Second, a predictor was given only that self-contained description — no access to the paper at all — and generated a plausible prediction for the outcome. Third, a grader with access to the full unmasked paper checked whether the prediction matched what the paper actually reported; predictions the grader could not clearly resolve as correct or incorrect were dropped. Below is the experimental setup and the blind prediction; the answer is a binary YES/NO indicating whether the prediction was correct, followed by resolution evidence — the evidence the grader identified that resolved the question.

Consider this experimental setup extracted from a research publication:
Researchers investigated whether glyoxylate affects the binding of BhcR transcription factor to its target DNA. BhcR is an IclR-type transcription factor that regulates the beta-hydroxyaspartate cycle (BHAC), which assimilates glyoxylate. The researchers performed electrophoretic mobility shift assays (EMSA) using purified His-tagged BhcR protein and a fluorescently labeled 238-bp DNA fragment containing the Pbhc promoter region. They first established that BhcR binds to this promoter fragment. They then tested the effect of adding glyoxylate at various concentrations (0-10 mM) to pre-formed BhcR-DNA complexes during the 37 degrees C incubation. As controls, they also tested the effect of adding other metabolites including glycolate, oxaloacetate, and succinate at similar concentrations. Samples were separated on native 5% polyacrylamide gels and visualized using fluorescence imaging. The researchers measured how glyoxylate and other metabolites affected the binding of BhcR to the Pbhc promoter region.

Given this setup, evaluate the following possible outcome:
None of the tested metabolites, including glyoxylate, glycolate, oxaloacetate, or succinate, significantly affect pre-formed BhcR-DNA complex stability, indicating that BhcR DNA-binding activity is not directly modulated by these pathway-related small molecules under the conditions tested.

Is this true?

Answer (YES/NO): NO